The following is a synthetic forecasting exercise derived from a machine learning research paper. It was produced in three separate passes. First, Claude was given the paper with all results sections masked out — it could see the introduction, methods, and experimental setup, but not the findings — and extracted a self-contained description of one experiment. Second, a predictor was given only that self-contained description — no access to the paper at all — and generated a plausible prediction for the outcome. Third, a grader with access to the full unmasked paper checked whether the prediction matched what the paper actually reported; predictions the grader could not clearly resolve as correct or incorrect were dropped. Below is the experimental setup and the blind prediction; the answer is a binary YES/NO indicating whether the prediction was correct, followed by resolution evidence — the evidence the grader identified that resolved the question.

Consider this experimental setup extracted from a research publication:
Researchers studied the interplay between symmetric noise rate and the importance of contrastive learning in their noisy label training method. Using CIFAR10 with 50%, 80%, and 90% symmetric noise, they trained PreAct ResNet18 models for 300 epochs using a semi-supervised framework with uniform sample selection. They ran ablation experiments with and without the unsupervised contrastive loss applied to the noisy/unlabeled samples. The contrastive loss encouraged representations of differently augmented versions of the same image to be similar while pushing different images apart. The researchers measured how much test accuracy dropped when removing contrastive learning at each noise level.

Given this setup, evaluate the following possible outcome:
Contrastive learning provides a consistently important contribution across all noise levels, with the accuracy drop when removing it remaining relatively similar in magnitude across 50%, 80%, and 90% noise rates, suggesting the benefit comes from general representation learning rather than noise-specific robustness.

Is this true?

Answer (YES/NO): NO